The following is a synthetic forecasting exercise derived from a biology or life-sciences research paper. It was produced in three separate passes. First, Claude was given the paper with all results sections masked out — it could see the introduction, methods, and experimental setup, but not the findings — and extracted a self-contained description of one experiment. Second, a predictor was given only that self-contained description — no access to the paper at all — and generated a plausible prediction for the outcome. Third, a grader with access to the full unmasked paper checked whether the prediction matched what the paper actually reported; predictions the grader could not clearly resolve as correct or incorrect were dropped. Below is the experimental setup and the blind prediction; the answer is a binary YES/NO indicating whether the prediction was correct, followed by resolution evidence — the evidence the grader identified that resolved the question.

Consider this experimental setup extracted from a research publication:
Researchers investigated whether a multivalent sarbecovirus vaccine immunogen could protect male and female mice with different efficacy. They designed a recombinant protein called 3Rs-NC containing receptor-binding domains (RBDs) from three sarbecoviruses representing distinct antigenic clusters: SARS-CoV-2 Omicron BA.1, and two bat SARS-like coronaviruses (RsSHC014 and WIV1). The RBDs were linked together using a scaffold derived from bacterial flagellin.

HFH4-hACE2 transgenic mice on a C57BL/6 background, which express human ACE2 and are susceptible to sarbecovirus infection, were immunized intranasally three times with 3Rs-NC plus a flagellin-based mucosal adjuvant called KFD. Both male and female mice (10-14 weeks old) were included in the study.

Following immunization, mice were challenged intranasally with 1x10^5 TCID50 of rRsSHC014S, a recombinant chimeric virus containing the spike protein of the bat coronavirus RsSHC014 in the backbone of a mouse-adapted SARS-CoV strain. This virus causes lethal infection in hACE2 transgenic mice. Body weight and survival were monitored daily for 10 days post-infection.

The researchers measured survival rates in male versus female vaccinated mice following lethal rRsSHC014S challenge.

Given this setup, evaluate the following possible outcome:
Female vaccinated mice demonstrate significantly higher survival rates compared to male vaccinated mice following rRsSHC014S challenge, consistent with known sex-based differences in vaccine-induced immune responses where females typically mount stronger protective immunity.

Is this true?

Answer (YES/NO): YES